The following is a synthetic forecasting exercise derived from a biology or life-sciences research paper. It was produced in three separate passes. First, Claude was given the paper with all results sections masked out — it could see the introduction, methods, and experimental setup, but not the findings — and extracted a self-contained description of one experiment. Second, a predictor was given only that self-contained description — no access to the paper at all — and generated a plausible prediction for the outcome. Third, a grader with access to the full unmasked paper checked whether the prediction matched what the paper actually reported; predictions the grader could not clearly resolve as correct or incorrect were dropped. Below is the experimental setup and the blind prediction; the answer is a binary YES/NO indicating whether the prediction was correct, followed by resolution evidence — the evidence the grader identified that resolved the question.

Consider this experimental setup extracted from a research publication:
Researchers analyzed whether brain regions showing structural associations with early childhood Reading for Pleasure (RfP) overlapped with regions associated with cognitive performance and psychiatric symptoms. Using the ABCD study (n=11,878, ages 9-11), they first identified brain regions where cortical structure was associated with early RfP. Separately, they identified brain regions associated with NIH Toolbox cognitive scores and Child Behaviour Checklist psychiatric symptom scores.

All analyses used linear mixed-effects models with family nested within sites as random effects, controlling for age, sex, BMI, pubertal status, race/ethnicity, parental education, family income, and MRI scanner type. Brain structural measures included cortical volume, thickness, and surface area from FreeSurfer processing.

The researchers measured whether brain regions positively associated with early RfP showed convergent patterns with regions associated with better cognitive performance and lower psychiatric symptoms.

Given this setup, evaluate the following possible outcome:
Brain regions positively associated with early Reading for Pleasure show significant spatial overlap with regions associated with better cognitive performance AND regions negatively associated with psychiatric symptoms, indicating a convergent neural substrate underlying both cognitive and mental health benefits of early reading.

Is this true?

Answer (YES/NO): YES